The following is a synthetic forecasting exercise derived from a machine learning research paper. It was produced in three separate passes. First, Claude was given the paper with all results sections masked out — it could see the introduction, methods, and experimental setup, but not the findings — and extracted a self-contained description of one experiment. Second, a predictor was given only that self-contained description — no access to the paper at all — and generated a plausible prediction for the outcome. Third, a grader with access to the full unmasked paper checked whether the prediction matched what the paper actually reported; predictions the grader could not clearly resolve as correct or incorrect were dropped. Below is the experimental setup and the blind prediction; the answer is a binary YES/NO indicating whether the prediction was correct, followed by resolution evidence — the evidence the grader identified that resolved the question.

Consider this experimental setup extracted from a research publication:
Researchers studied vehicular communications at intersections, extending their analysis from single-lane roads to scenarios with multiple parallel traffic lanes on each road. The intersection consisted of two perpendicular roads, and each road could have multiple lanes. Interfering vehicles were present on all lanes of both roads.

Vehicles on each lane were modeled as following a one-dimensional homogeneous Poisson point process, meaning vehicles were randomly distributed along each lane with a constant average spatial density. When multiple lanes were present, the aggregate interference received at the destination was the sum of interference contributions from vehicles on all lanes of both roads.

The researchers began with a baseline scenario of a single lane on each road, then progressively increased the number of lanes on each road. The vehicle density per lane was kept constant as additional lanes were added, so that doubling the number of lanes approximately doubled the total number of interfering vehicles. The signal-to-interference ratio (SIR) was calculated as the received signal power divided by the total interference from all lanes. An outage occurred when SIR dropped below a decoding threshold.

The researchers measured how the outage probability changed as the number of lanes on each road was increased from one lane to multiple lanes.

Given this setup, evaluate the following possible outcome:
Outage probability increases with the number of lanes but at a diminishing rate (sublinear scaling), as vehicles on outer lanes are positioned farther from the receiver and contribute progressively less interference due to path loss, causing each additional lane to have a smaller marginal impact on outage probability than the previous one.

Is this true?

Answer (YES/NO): NO